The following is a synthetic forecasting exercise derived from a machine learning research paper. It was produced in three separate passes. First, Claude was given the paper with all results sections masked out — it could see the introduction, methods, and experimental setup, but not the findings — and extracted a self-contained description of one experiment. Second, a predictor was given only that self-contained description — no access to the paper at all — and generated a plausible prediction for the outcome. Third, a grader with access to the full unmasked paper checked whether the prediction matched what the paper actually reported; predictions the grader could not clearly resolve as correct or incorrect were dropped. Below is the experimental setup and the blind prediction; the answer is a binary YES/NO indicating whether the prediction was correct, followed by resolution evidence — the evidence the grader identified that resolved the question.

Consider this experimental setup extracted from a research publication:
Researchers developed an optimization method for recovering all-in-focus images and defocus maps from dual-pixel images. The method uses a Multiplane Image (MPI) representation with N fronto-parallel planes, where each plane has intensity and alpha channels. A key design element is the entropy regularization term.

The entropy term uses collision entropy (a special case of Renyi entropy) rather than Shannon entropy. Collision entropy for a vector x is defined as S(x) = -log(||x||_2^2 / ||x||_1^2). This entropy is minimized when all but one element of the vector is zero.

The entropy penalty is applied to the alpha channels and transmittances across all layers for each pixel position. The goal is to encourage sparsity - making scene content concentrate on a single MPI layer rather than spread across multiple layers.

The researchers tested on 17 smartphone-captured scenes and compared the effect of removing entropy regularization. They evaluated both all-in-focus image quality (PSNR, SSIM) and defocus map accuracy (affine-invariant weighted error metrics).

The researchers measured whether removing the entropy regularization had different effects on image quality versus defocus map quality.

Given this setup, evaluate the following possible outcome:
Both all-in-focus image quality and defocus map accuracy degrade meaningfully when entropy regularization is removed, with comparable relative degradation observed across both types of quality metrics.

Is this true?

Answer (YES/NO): NO